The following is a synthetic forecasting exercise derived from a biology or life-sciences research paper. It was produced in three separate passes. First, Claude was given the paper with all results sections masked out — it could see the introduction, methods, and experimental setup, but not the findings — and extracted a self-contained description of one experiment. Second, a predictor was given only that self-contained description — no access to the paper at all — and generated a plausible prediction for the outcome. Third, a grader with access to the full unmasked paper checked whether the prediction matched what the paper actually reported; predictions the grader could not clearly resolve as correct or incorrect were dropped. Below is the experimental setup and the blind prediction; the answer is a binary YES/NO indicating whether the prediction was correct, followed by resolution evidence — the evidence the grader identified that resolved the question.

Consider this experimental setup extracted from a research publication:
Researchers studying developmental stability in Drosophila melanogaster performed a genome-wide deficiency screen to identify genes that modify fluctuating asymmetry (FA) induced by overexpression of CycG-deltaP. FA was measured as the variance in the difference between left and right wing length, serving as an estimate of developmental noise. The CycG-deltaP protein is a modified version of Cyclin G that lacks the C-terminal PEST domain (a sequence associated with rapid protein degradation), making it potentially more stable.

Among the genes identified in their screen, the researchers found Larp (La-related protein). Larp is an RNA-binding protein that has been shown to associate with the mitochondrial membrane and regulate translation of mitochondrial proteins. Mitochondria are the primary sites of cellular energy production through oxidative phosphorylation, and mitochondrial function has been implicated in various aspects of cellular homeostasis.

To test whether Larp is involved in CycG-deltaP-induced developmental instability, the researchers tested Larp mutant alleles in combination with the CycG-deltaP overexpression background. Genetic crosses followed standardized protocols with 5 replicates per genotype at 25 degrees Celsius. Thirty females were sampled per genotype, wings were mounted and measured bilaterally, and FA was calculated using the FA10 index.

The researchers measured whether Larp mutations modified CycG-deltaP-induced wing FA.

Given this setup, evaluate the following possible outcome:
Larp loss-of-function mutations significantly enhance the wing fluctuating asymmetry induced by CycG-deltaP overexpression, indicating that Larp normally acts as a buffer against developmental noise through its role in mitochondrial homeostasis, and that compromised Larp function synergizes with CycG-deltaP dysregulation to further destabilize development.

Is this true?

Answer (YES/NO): NO